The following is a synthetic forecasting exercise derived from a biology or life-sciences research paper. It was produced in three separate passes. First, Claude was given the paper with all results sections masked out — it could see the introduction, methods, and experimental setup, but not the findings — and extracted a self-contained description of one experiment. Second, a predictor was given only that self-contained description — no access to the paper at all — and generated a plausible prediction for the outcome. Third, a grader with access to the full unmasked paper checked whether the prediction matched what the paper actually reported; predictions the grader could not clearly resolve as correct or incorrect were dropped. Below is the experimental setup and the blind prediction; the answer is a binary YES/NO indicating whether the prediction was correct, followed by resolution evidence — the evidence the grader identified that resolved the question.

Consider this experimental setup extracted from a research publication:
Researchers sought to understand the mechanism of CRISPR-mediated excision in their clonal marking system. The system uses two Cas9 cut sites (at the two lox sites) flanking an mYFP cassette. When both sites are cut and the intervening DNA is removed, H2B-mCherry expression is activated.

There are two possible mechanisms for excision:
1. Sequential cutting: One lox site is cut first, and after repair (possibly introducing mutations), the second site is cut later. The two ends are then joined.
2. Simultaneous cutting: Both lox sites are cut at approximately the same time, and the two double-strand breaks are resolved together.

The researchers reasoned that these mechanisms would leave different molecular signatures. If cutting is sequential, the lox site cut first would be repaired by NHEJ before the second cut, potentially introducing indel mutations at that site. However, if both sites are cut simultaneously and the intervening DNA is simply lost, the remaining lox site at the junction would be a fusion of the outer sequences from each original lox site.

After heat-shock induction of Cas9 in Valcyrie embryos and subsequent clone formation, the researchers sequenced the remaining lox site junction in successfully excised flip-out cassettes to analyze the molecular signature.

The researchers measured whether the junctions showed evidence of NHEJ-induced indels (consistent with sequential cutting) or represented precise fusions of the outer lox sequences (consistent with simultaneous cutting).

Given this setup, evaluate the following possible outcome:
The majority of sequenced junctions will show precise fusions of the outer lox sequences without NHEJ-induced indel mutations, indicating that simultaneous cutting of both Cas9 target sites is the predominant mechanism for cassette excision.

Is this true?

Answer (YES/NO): NO